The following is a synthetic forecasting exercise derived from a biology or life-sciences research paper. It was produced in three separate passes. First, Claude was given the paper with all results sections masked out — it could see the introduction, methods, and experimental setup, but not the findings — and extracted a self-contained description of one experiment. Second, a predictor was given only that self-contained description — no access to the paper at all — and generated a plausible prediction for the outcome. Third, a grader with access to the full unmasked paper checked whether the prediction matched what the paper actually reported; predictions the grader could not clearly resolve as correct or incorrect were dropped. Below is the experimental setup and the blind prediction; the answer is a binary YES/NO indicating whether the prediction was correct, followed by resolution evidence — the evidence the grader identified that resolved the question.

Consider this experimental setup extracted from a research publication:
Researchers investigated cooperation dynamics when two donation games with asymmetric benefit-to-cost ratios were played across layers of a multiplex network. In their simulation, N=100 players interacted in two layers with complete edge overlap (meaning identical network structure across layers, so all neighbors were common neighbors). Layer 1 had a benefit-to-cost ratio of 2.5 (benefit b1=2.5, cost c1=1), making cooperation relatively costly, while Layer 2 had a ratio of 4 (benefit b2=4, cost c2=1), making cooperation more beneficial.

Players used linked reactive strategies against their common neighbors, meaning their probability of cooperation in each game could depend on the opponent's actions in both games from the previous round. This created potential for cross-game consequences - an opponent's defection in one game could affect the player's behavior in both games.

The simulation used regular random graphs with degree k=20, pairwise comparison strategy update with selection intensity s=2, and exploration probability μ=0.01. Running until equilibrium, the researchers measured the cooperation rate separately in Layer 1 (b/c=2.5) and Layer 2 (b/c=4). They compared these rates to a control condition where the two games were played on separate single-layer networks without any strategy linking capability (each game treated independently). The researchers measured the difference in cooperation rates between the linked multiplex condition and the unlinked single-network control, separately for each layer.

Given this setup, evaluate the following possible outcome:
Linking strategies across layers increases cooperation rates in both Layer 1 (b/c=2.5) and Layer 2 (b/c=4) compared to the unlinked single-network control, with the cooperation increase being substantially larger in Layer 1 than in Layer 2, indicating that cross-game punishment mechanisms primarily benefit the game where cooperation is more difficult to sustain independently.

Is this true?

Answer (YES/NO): YES